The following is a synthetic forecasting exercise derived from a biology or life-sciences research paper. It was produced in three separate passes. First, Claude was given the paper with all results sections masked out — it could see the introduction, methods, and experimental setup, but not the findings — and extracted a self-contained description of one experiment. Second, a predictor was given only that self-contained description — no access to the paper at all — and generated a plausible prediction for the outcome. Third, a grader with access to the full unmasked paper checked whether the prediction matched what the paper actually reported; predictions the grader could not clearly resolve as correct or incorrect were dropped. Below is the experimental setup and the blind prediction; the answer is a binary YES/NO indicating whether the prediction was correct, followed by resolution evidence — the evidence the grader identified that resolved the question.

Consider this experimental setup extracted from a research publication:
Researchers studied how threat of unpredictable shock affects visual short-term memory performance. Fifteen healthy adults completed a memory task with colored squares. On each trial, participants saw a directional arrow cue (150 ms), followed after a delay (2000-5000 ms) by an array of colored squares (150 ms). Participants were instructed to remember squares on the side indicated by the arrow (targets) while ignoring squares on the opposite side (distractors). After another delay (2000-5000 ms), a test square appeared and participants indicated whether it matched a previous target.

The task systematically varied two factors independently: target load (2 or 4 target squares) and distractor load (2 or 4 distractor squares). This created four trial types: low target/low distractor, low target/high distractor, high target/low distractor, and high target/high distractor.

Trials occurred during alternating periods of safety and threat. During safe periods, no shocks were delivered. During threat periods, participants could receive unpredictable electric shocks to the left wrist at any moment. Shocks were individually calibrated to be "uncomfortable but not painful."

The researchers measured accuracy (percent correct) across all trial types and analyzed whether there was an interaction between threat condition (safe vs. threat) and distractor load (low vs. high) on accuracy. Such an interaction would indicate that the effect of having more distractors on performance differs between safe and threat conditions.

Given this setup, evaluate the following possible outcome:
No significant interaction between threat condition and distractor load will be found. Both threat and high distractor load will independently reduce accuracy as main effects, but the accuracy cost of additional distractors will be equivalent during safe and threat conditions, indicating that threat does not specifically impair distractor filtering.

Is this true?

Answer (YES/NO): NO